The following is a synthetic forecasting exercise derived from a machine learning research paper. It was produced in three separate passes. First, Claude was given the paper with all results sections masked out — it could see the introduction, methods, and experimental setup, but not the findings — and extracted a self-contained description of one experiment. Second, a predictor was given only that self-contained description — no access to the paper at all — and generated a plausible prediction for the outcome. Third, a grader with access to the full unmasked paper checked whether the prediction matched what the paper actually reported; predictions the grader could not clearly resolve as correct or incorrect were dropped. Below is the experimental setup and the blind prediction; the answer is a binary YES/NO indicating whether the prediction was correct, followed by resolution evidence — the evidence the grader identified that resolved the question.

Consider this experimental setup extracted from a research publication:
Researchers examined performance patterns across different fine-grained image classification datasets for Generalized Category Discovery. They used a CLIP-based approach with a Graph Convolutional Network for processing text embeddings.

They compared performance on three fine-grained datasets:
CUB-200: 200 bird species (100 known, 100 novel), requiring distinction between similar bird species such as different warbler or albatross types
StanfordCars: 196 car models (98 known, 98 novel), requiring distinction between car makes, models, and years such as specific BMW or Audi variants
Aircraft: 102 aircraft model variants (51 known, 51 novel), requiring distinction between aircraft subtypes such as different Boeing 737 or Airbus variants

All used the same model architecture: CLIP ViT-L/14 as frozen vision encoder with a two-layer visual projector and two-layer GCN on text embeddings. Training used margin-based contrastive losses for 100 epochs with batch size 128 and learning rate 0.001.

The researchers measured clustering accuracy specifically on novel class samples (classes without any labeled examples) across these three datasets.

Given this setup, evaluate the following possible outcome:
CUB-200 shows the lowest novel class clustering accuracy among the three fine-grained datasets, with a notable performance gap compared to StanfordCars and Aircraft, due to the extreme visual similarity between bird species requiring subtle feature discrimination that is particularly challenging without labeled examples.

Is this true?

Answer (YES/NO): NO